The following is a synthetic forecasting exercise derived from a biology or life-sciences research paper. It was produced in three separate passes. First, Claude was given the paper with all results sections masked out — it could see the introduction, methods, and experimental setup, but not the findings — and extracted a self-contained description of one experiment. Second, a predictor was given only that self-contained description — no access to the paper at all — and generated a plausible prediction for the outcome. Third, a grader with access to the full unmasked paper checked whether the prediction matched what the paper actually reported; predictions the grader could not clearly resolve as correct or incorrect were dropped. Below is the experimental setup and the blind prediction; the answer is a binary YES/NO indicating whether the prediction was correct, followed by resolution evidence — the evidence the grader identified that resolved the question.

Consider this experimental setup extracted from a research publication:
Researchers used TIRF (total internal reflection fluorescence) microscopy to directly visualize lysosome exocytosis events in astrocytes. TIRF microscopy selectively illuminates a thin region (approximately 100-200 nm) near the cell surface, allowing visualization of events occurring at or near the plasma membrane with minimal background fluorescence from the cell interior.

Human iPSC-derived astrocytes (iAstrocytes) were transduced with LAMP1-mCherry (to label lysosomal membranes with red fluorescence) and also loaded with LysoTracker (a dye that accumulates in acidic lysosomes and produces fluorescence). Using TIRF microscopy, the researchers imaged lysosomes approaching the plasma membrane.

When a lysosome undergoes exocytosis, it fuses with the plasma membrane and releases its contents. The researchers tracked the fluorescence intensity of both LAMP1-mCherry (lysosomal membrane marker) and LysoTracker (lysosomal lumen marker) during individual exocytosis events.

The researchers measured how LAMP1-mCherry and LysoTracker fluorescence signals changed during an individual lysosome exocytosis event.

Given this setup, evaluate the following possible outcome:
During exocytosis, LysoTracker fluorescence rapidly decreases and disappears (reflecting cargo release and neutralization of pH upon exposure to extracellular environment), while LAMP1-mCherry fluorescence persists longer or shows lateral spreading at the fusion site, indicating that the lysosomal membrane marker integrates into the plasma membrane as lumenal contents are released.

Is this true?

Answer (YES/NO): YES